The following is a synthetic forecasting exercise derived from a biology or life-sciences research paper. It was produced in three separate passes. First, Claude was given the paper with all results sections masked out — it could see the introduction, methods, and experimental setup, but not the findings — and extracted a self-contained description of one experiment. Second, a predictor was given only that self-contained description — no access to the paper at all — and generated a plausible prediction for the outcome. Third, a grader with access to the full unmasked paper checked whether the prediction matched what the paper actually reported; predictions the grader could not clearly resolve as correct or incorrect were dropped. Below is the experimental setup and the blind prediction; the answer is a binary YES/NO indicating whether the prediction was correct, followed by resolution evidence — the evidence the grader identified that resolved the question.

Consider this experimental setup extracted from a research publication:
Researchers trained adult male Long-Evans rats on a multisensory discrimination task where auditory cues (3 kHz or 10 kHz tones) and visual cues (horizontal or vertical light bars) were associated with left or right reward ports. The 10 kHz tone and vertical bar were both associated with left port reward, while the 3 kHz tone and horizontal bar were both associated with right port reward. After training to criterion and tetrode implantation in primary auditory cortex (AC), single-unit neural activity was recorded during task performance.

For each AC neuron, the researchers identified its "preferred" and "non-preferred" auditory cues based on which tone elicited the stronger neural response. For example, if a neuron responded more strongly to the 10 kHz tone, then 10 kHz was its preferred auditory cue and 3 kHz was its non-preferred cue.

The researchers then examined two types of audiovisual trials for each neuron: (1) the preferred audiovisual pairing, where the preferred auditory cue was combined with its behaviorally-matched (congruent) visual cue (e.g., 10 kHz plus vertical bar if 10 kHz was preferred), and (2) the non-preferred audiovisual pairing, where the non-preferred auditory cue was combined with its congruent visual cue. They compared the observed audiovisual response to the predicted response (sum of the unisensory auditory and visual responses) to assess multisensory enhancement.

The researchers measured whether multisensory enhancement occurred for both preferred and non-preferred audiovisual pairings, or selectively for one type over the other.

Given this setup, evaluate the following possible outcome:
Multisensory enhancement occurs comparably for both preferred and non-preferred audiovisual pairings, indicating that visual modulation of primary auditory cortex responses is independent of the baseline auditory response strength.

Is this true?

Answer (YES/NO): NO